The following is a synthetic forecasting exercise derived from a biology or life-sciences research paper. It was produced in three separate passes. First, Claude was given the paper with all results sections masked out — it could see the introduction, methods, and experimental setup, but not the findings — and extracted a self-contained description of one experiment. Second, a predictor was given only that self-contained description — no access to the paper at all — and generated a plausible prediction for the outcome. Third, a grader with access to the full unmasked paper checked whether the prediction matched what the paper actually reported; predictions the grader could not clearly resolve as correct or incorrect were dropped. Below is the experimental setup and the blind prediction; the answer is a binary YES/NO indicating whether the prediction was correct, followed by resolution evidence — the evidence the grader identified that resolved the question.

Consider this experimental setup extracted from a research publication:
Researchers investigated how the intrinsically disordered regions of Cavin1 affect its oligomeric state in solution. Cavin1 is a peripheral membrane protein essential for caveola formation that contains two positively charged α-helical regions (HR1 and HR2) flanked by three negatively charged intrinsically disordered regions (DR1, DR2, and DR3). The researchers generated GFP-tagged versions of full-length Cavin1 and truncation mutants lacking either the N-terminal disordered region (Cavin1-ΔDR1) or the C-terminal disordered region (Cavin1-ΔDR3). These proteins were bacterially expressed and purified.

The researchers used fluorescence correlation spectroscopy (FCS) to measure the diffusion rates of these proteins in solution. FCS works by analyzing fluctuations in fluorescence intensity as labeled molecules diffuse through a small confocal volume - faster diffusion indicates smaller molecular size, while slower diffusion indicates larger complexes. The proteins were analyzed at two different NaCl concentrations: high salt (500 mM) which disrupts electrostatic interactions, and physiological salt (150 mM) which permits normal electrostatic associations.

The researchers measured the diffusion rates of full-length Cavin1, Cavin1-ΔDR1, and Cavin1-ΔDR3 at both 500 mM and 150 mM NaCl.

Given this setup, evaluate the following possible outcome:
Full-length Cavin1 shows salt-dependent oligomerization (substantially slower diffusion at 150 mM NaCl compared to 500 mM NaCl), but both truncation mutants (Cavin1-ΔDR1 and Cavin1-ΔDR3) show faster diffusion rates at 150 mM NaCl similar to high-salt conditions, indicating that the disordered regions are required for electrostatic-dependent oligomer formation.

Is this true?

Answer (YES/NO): YES